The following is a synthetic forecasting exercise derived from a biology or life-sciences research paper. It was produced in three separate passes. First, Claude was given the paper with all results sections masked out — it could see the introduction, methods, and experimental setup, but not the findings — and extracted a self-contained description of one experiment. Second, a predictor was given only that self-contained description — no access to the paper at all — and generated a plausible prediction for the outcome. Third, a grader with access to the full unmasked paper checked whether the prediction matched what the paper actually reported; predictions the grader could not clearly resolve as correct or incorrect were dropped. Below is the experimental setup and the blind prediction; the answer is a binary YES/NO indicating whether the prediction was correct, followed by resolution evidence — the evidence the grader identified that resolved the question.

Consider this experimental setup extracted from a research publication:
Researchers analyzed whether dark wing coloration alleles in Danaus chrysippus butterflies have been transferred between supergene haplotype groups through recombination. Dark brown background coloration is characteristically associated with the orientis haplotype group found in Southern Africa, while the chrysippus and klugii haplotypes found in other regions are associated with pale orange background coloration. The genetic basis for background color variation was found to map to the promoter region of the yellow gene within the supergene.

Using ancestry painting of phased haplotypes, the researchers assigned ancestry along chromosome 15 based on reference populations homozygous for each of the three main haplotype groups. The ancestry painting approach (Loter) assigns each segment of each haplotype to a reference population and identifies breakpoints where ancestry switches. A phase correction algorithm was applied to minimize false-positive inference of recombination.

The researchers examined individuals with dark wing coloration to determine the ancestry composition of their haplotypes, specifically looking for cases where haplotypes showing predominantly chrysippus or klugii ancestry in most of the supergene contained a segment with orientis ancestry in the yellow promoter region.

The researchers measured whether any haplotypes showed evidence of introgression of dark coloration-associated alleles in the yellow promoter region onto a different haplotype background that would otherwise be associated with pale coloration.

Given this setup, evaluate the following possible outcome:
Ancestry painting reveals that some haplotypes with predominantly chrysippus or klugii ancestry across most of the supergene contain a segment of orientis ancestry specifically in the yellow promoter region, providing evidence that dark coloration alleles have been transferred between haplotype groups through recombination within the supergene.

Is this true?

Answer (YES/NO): YES